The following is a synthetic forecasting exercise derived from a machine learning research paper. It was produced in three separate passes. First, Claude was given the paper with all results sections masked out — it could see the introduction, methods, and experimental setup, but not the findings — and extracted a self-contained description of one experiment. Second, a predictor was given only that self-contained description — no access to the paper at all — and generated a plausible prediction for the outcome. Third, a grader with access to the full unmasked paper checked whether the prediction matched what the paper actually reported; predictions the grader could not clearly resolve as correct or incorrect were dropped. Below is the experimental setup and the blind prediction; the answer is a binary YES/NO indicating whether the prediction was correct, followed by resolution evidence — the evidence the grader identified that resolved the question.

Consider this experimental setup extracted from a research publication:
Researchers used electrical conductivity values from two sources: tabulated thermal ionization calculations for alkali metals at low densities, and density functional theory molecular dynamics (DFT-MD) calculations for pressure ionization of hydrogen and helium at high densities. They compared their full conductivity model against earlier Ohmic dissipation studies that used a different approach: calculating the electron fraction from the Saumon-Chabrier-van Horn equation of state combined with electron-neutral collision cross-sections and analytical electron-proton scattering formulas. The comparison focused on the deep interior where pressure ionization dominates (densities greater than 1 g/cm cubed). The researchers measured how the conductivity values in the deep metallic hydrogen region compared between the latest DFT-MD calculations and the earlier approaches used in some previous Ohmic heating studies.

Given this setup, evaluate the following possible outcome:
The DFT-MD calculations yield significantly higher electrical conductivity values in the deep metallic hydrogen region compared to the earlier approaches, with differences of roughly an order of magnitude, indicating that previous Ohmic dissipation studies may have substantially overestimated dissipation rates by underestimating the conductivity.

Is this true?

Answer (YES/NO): NO